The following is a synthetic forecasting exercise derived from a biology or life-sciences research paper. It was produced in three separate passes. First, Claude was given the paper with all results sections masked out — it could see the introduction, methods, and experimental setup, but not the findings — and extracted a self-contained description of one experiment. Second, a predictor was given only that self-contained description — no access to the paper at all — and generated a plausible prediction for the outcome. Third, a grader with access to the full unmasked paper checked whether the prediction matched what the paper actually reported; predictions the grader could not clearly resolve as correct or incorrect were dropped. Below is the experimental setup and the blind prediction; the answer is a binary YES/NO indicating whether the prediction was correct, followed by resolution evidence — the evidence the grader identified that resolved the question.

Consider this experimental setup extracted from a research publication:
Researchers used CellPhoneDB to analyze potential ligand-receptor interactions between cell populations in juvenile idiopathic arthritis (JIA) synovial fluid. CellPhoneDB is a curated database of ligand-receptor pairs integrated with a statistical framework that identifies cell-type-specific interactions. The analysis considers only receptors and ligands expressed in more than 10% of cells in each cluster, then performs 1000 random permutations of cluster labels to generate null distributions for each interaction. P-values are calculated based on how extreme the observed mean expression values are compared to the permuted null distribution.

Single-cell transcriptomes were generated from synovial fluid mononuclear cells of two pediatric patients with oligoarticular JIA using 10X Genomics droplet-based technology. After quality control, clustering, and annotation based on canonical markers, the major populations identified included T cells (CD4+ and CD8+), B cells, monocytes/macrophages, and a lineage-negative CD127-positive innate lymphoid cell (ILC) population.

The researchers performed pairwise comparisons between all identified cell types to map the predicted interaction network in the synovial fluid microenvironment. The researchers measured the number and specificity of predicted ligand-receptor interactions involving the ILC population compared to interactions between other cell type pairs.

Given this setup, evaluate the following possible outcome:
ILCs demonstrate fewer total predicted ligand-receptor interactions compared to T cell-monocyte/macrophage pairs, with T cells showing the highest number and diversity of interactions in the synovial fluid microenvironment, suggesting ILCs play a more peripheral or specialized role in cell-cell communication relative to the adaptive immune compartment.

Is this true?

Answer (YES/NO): NO